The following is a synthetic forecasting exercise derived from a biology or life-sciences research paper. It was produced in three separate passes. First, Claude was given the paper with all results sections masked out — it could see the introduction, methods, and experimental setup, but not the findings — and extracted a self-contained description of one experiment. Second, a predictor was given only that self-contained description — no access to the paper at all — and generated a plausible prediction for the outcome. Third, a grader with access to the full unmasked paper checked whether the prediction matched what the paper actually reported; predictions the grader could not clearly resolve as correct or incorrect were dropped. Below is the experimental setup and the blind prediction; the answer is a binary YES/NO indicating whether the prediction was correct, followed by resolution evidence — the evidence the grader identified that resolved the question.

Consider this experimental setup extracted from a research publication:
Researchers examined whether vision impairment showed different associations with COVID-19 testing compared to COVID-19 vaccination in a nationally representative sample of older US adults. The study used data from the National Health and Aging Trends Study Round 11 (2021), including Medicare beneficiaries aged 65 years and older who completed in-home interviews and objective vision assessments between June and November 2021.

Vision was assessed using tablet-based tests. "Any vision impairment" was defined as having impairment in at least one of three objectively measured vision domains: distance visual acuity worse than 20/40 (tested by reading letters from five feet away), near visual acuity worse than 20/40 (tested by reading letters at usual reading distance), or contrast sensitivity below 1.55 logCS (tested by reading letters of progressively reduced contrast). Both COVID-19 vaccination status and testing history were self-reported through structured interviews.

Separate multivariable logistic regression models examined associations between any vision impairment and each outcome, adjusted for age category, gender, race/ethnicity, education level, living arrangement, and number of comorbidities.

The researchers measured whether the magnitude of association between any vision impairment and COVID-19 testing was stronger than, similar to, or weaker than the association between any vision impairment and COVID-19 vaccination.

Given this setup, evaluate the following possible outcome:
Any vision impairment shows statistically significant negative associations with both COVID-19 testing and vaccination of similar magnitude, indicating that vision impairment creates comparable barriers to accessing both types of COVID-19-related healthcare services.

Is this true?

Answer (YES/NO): NO